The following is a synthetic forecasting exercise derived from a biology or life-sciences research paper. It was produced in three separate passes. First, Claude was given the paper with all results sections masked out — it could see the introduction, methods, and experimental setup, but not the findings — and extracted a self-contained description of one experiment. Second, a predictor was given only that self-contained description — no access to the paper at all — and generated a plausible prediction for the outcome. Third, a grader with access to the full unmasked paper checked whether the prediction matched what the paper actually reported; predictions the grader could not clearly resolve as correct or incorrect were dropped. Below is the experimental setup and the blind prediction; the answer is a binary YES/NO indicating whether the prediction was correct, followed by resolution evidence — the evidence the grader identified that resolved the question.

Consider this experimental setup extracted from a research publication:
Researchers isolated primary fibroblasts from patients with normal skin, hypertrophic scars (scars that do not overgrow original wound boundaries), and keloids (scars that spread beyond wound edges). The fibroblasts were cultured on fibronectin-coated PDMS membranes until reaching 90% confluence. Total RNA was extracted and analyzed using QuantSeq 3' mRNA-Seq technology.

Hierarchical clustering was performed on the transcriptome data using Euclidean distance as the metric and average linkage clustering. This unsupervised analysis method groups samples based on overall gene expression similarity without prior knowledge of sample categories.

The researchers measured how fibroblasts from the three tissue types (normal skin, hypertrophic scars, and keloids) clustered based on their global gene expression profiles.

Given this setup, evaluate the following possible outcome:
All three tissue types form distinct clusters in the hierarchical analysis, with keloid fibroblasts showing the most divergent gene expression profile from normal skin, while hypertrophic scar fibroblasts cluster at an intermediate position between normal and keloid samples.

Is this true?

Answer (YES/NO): NO